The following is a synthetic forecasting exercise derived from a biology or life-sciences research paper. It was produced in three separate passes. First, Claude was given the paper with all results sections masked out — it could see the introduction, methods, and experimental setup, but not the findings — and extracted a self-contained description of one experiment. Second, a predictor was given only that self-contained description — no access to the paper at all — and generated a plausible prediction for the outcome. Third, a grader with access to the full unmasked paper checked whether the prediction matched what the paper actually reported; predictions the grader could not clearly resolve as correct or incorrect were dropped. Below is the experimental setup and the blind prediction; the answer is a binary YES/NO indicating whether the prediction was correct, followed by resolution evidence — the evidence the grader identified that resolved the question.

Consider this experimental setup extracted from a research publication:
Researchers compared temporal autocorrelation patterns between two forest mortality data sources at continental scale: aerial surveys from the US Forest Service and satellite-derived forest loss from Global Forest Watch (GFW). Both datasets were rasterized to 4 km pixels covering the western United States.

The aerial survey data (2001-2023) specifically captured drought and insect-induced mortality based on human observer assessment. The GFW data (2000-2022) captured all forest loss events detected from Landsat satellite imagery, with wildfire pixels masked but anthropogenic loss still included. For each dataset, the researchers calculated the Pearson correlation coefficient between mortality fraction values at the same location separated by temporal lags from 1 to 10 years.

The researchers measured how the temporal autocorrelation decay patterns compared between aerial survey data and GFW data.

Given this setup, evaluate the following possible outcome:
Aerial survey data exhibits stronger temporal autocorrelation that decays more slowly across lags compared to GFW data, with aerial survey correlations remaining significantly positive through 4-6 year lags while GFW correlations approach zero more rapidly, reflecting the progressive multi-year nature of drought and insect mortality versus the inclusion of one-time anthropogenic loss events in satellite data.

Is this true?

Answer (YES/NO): NO